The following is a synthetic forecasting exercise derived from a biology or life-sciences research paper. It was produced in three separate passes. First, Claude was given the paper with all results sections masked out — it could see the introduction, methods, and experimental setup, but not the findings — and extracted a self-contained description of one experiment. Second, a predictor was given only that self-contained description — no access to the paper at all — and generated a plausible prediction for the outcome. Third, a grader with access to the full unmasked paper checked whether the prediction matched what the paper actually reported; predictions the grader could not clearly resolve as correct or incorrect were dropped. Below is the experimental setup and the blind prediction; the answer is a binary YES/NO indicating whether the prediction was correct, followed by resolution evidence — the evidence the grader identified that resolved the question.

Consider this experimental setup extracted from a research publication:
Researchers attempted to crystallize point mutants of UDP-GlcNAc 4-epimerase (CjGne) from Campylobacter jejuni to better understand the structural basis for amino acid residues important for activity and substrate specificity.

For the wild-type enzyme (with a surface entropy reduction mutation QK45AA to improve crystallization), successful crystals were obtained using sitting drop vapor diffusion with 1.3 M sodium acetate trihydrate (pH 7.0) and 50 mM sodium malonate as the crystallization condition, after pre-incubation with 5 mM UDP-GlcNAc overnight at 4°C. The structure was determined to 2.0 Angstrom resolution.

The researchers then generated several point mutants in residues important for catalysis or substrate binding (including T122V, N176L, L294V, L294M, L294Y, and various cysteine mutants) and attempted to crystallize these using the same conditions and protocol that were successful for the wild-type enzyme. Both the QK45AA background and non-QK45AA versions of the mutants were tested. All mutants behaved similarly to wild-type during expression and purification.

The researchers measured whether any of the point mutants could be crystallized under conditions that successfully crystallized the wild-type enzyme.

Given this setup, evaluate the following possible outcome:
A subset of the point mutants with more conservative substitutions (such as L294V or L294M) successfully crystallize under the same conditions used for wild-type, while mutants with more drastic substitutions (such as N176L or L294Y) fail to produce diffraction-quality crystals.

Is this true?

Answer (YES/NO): NO